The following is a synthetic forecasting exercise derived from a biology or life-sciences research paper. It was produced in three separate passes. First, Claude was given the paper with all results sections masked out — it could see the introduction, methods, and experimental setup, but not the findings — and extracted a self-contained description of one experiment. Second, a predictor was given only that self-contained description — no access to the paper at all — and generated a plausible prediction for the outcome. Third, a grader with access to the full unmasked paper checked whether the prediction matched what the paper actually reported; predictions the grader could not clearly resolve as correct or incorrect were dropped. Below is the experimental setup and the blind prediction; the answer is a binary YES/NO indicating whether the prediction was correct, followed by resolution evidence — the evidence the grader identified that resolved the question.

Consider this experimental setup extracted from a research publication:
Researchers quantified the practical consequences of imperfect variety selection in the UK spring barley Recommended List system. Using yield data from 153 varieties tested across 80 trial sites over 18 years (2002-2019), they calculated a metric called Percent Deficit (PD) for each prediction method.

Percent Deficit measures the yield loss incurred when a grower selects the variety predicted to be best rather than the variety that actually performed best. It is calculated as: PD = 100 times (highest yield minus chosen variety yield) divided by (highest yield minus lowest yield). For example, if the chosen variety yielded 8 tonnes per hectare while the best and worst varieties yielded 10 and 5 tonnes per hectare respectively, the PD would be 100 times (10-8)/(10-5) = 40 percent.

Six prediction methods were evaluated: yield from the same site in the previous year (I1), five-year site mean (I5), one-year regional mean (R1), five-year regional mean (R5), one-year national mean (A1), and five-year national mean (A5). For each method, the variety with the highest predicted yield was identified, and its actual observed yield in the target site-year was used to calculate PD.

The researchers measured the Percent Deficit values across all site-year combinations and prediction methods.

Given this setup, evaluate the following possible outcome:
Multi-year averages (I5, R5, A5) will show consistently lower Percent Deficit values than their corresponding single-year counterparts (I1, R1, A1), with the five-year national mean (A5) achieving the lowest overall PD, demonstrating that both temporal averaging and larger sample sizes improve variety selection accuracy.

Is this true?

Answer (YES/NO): NO